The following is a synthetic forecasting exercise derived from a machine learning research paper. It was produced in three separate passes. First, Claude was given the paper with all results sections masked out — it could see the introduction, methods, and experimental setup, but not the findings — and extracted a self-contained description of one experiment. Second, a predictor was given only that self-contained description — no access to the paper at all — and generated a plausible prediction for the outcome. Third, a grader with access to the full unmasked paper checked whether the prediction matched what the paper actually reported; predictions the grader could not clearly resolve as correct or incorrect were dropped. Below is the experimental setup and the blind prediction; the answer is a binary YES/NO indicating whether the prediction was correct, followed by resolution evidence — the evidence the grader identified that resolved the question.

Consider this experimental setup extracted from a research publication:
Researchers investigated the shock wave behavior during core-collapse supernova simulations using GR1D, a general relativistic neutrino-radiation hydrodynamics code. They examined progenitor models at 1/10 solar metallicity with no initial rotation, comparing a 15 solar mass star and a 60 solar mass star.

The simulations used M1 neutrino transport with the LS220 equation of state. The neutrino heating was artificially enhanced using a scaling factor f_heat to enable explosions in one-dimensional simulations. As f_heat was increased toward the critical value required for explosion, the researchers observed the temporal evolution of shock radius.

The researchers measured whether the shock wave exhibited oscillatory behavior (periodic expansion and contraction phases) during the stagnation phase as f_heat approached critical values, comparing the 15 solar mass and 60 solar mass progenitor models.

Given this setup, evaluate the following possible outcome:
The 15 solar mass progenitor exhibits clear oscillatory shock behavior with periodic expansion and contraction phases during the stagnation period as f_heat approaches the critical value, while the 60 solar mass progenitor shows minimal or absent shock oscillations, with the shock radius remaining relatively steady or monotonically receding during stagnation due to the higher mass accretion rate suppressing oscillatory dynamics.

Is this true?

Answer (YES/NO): YES